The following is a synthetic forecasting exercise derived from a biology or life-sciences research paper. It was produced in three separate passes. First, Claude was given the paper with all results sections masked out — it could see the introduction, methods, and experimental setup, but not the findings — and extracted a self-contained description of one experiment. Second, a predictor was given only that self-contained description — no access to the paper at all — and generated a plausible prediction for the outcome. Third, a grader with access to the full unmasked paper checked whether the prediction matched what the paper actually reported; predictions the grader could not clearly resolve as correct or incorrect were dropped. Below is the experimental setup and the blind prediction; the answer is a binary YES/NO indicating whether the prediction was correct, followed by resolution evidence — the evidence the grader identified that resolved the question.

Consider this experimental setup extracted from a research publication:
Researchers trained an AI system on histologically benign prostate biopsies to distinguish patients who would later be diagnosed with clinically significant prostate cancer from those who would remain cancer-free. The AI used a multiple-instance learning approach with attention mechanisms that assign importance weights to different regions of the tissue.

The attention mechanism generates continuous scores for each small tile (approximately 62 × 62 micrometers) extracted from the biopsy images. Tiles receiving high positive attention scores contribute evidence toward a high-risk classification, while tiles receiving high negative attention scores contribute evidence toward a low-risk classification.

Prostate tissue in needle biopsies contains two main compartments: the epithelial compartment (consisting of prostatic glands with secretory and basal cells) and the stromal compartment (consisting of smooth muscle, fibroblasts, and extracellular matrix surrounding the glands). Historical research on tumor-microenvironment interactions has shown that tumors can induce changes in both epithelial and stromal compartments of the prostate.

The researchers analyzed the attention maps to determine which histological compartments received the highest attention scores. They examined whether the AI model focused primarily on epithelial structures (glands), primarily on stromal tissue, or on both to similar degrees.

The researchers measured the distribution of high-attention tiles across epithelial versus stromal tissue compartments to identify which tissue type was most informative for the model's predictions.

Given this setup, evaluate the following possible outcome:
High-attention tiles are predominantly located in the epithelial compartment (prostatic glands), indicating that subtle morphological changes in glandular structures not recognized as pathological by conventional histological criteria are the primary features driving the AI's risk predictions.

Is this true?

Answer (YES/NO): NO